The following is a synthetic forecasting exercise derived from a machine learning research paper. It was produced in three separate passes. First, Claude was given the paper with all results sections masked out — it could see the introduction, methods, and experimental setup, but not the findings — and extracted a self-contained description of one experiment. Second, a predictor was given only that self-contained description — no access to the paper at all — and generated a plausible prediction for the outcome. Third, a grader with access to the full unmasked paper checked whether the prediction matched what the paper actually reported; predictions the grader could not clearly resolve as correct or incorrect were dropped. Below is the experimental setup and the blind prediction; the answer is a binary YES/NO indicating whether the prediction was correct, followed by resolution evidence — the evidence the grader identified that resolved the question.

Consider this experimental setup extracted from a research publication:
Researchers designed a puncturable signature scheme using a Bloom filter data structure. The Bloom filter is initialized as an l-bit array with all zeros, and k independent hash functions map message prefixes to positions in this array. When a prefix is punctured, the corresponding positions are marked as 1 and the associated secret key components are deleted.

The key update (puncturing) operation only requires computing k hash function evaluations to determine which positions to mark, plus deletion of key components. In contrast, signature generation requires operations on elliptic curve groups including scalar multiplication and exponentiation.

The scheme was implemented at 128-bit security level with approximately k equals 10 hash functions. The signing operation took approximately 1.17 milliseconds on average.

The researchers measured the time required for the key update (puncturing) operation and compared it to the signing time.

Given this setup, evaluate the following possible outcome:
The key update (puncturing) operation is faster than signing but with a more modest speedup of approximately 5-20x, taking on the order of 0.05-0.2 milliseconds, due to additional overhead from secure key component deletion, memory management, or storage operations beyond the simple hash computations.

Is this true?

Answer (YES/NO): NO